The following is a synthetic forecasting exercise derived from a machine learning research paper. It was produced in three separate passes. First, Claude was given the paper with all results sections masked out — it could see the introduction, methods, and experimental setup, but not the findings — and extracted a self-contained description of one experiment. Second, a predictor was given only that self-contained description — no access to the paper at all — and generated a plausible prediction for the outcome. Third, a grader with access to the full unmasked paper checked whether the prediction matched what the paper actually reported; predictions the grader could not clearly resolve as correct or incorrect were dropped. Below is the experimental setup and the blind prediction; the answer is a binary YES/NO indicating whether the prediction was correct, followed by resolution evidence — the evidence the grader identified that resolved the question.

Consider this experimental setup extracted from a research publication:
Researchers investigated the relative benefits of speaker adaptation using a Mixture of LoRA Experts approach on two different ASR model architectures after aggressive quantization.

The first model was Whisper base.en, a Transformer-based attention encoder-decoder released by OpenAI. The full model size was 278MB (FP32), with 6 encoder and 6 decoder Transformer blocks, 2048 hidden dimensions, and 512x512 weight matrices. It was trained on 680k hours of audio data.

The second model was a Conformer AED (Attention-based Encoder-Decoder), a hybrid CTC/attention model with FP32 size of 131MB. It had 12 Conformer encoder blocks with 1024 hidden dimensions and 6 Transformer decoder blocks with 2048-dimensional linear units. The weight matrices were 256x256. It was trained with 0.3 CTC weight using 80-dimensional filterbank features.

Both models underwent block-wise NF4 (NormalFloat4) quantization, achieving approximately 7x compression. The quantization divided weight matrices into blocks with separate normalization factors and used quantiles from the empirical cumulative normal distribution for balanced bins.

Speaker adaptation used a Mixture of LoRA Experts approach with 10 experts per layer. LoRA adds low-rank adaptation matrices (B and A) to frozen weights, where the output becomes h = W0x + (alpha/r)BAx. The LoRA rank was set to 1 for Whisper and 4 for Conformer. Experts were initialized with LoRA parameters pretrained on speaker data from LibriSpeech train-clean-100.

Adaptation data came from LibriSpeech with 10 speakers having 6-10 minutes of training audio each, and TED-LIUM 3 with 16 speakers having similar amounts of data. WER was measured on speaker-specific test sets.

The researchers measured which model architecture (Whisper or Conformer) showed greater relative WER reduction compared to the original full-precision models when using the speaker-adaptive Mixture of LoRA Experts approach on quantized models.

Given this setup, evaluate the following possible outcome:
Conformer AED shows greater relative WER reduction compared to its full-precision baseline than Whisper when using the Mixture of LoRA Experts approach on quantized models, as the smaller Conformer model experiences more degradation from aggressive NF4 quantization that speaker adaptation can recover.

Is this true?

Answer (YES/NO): YES